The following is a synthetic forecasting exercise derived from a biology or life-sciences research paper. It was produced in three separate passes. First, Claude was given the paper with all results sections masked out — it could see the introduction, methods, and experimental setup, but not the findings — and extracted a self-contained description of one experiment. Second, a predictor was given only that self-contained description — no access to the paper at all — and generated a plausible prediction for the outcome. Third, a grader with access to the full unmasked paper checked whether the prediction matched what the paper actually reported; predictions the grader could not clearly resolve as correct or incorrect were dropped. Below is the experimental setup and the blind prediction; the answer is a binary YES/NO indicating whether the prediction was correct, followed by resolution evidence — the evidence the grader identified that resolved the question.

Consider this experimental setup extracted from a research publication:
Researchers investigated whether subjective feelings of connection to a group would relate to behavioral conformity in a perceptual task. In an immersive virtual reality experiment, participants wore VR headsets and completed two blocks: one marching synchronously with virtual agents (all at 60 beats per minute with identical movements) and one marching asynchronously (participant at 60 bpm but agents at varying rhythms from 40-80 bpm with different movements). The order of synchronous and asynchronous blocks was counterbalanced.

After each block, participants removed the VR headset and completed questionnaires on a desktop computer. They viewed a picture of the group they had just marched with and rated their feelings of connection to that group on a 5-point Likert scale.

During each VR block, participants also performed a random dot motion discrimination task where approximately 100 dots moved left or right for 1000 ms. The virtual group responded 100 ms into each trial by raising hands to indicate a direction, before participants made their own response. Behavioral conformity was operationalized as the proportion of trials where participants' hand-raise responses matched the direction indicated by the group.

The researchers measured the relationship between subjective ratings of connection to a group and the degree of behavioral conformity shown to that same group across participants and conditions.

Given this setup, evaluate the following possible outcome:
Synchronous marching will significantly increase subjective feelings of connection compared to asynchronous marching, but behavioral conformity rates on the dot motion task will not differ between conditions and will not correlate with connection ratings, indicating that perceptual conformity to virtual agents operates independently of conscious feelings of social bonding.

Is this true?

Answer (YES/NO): NO